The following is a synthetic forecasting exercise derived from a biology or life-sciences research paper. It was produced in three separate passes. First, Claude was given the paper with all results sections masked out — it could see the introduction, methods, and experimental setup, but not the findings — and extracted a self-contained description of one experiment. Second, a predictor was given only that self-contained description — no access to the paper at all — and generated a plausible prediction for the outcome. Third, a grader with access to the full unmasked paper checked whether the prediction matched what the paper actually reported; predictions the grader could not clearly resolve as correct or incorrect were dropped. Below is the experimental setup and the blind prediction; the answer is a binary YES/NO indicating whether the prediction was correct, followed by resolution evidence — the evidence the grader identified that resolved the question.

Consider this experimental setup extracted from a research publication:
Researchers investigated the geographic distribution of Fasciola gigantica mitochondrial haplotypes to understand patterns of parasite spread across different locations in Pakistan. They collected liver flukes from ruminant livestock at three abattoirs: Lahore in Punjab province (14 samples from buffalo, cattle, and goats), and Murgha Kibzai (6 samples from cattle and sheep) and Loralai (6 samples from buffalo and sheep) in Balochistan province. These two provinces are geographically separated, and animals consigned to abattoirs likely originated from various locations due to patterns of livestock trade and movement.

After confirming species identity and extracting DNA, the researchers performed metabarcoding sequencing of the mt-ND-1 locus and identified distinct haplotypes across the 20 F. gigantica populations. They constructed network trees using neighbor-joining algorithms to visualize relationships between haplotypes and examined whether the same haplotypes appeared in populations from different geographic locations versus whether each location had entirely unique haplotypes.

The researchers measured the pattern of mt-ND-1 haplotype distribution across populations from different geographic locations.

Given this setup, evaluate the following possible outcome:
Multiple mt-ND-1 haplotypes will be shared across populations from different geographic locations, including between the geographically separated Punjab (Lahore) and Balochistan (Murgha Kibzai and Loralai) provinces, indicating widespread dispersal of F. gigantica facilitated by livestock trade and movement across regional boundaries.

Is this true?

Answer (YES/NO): YES